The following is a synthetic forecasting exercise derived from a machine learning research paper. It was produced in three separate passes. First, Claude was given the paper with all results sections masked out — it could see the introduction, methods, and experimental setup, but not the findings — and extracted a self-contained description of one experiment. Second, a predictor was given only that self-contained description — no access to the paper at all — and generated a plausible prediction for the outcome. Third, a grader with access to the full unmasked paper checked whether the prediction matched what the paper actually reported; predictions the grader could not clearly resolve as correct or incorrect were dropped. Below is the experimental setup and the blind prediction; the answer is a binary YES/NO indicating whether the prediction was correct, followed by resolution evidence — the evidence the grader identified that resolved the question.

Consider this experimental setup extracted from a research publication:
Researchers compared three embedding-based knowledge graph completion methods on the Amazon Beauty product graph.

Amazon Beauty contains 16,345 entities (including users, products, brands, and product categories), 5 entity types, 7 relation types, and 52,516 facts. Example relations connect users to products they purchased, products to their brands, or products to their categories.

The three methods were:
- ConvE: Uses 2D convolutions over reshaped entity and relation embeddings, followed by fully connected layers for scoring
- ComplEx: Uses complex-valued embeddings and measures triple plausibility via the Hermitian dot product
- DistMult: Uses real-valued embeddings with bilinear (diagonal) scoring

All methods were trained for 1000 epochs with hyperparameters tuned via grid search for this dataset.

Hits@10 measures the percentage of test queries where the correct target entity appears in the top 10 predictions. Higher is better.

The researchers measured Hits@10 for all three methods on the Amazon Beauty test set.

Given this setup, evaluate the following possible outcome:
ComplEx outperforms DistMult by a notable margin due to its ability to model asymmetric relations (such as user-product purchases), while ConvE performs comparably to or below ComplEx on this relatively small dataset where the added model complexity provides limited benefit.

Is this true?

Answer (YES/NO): NO